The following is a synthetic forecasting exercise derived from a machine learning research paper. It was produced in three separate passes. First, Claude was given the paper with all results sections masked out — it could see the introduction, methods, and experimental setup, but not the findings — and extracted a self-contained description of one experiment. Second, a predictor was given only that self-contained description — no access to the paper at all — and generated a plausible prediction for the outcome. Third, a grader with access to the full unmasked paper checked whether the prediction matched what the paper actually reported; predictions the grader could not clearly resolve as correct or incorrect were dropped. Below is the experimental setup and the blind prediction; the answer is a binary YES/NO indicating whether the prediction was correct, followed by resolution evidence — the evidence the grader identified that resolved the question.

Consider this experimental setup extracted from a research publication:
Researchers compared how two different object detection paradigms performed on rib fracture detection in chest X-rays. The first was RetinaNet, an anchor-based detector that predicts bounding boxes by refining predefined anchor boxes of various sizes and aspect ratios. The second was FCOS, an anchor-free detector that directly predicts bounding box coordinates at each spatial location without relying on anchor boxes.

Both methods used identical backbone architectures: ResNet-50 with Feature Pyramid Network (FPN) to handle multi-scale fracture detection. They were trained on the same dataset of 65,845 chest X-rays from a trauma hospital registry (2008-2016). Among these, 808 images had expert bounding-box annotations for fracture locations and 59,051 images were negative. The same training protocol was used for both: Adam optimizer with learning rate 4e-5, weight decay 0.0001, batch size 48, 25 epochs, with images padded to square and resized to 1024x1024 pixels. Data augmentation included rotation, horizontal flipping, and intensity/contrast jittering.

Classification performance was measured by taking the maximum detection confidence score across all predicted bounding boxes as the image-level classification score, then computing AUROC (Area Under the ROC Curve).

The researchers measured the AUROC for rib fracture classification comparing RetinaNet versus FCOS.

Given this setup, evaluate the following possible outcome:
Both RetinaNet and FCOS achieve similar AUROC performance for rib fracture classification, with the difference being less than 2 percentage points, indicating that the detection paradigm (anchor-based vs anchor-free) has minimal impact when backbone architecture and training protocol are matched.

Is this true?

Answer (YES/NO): YES